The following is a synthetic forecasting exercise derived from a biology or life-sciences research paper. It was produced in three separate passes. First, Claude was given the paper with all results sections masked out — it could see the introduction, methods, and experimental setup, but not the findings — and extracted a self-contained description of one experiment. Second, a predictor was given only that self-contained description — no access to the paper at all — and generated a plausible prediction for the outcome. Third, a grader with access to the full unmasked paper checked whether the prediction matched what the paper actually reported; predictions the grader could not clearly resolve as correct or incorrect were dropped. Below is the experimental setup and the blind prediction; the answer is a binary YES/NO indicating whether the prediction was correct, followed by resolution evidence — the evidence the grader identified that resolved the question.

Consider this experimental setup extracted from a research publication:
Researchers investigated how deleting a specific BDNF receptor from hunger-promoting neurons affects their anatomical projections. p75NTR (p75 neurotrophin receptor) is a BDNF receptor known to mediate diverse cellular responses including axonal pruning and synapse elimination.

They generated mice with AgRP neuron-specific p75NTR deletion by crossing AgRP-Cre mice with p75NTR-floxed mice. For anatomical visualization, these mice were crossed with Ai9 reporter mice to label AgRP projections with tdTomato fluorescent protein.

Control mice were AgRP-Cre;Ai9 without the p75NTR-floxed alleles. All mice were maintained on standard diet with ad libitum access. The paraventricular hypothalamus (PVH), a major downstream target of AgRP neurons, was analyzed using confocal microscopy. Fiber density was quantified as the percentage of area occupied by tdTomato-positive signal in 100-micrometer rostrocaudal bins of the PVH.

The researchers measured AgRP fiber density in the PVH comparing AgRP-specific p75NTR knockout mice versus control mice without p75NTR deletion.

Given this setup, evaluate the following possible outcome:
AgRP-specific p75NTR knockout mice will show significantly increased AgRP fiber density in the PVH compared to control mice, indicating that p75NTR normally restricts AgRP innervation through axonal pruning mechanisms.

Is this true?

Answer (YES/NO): YES